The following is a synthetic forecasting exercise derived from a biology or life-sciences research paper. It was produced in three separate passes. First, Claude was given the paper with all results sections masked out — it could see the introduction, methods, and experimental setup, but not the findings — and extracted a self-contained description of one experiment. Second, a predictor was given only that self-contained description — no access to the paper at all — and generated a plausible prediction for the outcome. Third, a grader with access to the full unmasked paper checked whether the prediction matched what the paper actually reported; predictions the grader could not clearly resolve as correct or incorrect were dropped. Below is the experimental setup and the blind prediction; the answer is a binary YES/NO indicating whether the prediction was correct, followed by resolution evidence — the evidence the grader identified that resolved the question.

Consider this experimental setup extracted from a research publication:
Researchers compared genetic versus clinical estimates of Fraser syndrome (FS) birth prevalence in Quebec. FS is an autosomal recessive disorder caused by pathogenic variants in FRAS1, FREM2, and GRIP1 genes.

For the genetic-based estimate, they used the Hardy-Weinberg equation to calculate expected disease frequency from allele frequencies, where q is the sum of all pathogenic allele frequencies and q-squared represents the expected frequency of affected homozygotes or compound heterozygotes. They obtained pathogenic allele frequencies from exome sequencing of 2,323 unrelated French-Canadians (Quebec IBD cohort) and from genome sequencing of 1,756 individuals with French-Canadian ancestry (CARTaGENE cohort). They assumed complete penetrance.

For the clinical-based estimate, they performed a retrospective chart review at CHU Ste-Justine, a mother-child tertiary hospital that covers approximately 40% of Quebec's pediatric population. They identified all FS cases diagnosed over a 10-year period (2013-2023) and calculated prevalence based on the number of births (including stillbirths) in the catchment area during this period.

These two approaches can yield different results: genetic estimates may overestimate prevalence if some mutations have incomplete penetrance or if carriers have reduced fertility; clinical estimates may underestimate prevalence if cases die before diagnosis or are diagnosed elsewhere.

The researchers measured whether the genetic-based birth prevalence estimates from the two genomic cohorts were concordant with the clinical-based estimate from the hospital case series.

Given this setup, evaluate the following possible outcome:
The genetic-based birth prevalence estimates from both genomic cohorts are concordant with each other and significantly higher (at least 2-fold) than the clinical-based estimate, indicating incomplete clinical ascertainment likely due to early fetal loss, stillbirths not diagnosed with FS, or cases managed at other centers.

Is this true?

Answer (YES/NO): NO